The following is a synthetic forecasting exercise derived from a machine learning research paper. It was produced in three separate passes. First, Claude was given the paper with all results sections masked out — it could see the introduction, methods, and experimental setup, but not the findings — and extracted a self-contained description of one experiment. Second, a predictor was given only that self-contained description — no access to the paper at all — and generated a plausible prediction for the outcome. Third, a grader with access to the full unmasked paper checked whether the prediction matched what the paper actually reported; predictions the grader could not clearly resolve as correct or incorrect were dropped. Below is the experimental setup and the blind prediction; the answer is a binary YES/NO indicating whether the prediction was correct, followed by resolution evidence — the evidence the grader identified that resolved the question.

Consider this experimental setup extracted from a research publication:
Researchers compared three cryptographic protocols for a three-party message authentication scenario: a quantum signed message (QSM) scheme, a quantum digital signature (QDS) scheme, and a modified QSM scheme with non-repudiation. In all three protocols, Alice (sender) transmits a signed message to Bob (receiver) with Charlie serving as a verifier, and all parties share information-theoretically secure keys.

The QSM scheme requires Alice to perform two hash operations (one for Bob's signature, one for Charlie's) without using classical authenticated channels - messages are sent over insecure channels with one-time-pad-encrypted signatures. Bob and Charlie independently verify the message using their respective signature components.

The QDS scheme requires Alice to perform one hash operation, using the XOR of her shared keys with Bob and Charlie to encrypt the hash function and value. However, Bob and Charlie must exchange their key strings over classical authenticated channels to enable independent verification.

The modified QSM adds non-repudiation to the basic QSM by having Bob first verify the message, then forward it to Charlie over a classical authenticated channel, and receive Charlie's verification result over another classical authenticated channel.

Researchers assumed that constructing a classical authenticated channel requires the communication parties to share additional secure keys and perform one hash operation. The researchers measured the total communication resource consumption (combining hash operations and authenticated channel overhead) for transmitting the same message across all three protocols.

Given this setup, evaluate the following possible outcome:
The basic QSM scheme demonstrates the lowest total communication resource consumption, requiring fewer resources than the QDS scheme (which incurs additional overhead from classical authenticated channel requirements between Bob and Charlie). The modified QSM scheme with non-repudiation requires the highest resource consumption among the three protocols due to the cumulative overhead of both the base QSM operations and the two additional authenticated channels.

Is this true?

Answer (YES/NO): YES